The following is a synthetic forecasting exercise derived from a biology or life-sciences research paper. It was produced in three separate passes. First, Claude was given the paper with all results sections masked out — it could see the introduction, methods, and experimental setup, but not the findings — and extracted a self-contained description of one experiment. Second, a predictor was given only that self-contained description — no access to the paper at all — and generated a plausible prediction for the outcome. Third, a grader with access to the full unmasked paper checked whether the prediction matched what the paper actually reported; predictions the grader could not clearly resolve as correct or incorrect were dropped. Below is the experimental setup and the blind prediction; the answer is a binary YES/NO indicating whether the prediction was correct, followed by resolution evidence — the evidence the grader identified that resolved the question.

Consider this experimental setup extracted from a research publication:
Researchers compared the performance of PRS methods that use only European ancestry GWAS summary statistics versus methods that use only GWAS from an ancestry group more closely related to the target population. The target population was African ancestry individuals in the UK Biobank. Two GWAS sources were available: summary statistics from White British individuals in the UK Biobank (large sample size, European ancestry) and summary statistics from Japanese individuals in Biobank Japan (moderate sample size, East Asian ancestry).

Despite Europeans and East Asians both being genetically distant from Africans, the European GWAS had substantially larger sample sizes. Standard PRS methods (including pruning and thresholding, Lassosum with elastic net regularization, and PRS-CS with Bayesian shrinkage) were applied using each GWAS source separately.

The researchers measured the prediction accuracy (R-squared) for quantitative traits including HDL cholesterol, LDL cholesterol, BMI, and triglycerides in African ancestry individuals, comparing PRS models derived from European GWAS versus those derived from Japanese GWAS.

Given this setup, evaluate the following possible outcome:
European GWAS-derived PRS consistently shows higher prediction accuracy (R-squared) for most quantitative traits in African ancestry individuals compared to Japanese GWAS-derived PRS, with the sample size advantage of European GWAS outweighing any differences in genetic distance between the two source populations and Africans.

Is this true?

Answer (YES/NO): NO